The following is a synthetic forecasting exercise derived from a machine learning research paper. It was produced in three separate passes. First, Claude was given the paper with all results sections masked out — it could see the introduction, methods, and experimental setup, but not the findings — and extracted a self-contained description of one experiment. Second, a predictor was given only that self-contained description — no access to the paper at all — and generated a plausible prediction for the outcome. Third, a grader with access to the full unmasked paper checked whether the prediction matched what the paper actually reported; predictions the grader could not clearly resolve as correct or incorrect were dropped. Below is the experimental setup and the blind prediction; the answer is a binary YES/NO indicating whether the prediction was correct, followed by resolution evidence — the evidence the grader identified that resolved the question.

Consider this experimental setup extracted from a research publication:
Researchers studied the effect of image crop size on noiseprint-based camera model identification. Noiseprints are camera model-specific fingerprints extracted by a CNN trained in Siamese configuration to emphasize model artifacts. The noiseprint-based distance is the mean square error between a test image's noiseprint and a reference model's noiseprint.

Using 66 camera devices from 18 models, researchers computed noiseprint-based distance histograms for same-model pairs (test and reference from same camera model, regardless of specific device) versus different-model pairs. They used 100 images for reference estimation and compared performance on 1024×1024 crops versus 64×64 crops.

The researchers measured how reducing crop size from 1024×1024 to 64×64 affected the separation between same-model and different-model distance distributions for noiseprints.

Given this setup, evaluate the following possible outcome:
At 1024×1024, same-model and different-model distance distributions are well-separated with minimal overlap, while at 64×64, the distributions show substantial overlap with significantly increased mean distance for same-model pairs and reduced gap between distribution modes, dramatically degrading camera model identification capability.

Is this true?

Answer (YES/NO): NO